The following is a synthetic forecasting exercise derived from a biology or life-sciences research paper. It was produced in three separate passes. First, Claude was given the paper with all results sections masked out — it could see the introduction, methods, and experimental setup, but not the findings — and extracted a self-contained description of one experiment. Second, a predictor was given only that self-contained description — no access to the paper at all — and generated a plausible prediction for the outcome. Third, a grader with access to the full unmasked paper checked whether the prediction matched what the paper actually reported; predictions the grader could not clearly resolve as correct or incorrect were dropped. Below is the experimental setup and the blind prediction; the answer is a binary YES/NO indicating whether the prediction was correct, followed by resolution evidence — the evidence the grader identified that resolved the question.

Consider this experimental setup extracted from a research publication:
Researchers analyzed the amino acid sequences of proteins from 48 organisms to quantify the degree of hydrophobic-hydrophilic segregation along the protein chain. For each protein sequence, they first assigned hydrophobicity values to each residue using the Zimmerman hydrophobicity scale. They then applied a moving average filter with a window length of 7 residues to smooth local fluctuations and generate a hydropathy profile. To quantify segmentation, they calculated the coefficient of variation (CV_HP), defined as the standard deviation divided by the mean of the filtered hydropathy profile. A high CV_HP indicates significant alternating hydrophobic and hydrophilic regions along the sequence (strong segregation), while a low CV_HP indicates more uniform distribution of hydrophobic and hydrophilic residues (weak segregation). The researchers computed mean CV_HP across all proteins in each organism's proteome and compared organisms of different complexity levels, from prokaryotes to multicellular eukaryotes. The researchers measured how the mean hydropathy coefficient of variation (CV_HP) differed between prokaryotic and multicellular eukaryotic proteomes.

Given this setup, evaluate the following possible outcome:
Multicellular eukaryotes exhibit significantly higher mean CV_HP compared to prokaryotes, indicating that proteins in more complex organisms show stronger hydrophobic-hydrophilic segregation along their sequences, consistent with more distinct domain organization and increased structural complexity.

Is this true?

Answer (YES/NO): YES